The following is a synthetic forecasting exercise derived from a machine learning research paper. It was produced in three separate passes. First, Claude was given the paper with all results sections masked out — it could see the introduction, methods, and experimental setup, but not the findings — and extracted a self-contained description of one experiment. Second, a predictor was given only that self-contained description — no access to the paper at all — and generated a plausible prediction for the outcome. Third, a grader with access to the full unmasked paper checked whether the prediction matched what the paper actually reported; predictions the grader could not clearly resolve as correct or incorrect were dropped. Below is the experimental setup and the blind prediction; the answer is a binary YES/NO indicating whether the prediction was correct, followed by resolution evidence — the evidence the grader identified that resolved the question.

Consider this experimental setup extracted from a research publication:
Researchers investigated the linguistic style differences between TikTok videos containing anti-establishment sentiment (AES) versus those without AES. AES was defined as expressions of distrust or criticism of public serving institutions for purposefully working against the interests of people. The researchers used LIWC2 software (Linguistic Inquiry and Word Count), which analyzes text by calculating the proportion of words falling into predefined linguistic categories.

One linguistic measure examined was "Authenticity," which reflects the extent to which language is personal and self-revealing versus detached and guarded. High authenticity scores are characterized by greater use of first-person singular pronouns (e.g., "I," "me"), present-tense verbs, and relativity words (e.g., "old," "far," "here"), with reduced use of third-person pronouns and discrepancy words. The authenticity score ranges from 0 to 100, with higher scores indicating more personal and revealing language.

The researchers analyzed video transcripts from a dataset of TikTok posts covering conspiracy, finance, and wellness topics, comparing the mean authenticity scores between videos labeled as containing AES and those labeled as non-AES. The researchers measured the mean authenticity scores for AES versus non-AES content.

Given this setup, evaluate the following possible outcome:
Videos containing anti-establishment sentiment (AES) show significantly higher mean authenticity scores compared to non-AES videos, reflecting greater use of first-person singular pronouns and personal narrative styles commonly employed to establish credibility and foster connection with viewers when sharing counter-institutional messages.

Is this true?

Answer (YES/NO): NO